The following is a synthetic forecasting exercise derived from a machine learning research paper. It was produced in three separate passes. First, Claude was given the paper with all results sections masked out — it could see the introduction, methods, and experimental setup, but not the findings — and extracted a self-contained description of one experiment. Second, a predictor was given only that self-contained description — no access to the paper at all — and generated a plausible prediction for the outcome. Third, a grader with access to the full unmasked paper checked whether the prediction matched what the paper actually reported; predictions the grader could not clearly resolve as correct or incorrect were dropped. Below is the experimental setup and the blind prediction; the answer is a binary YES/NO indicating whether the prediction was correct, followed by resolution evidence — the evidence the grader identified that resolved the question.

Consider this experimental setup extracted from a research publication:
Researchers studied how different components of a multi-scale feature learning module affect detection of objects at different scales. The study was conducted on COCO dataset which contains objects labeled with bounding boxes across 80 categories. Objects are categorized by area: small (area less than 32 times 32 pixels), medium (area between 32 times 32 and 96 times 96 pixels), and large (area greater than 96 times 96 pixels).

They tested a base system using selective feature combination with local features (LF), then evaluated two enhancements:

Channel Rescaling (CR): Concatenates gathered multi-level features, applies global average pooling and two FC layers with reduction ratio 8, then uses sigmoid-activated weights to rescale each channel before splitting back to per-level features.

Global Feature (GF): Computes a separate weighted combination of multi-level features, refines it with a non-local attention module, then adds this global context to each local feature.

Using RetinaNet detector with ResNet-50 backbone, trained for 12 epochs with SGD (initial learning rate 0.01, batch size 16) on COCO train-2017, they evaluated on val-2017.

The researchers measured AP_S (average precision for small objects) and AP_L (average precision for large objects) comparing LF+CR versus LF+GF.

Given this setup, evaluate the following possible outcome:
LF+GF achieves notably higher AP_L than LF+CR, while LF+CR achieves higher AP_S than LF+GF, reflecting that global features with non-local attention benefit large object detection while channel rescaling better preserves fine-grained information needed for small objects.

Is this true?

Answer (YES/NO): YES